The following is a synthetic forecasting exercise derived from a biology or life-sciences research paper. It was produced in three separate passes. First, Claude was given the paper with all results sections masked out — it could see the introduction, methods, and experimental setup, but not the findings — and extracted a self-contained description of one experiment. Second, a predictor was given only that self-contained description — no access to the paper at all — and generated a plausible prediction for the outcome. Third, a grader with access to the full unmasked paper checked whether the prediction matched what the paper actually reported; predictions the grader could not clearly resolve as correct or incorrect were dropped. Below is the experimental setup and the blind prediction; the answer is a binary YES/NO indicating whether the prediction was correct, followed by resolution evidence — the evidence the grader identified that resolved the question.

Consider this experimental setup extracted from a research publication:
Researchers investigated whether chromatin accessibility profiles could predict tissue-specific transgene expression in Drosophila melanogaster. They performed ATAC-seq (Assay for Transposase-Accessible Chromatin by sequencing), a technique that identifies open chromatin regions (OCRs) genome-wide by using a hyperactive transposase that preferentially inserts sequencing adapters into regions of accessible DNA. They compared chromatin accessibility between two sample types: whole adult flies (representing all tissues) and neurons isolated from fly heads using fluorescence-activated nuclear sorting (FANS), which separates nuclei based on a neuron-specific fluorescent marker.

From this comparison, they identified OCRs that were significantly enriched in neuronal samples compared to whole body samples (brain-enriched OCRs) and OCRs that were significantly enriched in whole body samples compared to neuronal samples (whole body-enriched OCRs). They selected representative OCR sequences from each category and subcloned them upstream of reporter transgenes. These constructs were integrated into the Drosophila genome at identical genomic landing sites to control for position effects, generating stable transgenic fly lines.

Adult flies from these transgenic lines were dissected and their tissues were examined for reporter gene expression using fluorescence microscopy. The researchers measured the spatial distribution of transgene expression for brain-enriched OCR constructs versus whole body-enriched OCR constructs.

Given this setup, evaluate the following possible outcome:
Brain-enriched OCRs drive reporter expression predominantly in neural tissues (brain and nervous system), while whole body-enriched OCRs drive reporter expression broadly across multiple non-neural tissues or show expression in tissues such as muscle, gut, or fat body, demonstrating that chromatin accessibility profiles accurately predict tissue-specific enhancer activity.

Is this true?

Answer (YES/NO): YES